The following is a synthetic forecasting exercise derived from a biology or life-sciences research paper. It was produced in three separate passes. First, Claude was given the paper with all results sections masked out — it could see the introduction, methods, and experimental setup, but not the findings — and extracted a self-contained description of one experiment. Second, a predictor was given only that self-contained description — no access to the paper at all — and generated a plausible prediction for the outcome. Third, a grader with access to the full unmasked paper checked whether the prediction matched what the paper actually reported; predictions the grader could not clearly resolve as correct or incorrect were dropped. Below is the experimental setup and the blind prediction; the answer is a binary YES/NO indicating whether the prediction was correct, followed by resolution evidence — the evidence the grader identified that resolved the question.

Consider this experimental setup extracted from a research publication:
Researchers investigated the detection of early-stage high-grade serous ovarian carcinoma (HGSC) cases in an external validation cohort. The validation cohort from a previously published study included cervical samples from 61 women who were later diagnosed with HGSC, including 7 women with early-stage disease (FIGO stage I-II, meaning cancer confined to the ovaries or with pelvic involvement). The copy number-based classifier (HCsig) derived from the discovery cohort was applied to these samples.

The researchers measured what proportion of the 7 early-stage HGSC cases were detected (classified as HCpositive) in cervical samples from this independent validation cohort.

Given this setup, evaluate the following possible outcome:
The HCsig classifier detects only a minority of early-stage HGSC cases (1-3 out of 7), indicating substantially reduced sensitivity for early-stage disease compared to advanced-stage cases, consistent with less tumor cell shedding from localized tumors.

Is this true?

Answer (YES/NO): NO